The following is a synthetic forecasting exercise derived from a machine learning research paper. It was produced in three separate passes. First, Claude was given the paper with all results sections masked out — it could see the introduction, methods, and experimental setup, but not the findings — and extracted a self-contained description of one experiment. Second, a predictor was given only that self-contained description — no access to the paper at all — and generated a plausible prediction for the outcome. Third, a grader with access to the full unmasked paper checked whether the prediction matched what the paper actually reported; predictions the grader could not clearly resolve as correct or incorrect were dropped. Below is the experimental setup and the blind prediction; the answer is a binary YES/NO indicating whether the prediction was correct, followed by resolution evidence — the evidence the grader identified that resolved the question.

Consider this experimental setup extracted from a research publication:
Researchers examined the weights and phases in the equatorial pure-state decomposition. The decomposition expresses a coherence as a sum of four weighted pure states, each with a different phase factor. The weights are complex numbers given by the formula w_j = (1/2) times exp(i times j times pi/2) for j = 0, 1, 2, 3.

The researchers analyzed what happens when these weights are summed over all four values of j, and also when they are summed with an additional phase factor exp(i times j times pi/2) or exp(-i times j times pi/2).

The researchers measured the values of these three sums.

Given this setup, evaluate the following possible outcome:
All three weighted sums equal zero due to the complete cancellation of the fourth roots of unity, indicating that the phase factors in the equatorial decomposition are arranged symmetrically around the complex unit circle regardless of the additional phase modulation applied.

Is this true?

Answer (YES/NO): NO